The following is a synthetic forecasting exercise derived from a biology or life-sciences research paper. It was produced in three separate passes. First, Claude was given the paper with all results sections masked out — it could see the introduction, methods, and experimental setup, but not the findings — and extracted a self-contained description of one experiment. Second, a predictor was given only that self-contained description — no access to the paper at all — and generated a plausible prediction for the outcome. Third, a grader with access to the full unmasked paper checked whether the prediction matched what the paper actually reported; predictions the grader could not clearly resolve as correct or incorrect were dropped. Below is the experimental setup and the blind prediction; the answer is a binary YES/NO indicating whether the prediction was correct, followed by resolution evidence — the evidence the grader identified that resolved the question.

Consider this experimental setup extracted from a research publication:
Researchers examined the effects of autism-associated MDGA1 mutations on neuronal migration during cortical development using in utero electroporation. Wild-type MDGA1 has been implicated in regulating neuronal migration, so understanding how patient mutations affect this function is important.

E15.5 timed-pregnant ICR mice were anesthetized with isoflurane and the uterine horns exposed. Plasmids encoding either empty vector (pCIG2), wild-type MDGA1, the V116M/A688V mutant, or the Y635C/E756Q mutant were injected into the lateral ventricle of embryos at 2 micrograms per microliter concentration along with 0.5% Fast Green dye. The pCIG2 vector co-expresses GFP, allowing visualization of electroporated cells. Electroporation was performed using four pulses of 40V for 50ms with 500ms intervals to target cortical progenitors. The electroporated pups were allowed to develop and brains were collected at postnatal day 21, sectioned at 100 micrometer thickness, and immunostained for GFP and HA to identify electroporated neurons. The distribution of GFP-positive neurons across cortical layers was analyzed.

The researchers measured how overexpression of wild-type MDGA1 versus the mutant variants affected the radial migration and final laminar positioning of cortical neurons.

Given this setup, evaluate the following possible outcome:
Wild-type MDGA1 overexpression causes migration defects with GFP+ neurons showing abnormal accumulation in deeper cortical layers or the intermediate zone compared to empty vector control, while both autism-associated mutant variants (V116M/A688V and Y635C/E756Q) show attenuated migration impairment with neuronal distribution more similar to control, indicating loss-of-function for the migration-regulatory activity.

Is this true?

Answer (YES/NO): NO